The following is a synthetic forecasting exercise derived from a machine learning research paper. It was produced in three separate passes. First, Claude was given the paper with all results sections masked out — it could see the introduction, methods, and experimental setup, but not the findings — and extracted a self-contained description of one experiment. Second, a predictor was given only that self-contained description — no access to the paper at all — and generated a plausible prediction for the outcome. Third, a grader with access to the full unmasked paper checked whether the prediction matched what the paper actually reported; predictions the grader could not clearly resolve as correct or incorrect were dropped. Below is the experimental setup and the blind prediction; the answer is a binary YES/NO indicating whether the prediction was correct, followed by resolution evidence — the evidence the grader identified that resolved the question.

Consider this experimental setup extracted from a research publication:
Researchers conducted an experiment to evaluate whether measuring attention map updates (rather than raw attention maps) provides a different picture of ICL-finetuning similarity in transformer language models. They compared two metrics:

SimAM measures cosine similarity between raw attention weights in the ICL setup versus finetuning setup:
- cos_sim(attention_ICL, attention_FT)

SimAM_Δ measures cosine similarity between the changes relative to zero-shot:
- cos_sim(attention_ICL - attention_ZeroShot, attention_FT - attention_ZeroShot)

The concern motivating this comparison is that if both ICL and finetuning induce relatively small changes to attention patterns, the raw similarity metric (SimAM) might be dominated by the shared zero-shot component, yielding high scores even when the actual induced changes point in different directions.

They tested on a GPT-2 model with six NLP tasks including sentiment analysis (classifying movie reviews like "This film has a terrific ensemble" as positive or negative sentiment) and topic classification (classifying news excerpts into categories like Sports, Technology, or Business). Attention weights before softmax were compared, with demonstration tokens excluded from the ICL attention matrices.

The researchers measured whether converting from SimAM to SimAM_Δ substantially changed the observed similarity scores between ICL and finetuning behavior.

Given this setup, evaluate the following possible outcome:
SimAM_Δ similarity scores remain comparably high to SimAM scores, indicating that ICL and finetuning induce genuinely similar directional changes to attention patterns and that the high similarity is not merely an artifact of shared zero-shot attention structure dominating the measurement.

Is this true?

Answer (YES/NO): NO